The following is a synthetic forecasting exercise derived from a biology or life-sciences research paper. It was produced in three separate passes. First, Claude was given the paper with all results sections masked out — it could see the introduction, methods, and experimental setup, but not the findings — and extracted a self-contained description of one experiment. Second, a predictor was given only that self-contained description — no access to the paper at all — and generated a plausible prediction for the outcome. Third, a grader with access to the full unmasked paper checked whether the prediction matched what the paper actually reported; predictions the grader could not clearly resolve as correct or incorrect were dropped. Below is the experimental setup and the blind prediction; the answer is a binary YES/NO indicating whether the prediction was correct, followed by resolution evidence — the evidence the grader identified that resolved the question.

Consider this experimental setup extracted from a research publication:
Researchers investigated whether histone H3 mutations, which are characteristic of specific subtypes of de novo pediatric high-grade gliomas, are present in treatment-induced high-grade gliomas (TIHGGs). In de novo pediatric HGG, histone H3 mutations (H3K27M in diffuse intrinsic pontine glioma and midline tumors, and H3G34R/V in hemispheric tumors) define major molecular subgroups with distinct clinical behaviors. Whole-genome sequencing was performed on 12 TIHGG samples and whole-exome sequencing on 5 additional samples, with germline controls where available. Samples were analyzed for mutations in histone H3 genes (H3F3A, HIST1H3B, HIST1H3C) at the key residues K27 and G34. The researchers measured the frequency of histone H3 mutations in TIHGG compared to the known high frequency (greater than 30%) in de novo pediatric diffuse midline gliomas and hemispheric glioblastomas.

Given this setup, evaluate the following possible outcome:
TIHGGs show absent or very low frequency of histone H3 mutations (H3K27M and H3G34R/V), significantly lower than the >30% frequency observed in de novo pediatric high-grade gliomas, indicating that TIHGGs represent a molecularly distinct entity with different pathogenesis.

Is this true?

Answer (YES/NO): YES